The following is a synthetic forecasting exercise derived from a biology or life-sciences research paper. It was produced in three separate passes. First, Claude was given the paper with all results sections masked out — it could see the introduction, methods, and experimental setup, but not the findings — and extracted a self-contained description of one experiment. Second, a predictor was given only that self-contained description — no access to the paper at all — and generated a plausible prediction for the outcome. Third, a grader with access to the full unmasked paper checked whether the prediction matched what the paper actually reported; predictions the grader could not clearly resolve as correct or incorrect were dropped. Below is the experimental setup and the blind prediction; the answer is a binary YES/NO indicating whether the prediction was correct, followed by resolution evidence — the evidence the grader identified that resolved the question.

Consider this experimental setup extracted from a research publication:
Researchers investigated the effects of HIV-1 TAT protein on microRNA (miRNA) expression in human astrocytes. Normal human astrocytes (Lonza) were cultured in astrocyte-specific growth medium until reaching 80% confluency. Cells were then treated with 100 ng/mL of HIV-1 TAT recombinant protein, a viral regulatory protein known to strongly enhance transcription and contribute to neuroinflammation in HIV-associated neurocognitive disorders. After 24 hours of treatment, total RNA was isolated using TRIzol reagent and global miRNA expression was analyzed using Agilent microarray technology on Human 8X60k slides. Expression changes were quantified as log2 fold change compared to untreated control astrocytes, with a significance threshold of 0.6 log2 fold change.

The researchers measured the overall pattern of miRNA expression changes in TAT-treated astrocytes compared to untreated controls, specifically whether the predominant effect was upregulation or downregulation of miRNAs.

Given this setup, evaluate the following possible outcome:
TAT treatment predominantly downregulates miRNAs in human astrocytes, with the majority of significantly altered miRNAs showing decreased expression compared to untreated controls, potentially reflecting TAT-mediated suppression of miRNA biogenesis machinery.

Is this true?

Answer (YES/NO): NO